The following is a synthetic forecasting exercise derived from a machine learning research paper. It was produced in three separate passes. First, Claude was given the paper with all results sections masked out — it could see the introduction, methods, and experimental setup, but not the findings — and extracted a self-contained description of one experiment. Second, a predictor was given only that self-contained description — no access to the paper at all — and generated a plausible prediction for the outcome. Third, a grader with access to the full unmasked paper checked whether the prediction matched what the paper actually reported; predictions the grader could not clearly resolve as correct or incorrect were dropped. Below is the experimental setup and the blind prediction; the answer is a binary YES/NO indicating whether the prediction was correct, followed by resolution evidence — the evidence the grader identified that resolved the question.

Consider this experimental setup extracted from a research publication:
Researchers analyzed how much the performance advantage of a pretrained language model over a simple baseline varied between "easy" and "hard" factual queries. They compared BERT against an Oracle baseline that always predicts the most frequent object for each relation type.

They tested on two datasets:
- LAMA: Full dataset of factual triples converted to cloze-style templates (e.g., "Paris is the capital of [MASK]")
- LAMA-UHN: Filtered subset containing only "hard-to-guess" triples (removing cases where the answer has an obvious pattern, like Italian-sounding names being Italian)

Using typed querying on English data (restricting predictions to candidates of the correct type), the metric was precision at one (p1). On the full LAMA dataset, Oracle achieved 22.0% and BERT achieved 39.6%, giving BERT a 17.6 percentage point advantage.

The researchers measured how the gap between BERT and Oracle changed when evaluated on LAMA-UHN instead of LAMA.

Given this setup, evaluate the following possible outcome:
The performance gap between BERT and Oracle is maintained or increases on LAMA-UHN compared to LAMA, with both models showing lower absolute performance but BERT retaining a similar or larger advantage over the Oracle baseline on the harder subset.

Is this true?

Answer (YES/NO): NO